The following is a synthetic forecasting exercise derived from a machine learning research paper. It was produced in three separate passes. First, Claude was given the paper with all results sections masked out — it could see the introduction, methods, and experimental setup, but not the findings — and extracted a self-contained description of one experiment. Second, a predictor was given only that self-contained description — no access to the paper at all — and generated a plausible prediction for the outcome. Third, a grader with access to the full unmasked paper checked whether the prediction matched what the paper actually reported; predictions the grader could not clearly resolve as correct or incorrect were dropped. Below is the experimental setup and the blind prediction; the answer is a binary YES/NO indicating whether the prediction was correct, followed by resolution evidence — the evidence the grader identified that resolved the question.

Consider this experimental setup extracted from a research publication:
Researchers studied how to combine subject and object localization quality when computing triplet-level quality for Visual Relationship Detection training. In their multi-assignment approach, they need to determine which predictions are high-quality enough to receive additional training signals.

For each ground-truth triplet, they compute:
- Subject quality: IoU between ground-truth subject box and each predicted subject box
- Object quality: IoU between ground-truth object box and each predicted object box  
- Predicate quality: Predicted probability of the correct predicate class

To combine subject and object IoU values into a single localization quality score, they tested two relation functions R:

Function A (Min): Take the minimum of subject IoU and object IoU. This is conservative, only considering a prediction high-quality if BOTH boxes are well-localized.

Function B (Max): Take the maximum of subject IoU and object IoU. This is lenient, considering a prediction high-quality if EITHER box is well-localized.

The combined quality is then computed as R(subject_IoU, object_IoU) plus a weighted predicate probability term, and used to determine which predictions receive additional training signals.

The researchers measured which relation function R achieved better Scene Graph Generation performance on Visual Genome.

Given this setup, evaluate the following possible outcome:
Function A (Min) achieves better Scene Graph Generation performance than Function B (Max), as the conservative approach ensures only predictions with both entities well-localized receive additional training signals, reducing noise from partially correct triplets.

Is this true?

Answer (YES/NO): NO